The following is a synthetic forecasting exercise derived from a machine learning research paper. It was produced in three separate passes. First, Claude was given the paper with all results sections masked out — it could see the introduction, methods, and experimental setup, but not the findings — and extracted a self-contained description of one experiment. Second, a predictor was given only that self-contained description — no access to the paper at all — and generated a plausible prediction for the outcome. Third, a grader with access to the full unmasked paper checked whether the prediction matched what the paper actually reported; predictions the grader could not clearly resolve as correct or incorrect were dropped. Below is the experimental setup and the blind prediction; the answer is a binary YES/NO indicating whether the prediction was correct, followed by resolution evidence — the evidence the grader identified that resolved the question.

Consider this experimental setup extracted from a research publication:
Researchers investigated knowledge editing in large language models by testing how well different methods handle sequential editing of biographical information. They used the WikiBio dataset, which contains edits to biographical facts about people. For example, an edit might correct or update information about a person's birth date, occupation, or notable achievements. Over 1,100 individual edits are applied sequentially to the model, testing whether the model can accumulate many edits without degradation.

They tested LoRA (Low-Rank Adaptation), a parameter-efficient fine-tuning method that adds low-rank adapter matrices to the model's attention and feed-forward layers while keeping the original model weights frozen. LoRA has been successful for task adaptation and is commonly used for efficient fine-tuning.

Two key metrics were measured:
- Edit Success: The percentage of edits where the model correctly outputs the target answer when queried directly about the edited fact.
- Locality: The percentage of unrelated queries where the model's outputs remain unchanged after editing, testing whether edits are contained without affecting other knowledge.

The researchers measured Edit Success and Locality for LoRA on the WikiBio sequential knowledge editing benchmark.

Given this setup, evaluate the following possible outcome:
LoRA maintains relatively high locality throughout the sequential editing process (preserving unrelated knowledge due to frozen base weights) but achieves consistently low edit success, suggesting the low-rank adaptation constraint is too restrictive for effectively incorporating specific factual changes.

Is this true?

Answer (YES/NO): NO